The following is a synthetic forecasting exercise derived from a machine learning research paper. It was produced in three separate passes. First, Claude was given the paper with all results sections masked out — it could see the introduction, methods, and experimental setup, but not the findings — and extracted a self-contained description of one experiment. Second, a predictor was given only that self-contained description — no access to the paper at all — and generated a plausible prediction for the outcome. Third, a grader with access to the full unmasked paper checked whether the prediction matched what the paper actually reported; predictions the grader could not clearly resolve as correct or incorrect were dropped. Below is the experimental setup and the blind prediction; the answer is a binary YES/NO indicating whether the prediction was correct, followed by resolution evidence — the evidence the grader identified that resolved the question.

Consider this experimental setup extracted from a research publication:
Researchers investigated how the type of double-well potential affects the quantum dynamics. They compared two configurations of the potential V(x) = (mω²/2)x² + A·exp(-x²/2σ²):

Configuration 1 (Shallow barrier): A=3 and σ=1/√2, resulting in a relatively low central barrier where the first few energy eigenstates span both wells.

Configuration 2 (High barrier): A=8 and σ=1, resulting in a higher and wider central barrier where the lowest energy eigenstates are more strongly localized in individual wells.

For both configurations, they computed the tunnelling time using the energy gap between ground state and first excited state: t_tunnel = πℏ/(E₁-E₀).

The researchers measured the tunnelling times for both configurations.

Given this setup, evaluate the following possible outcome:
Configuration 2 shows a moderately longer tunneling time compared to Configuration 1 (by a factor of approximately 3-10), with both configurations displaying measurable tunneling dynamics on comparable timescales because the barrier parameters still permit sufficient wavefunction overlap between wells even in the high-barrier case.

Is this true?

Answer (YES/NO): NO